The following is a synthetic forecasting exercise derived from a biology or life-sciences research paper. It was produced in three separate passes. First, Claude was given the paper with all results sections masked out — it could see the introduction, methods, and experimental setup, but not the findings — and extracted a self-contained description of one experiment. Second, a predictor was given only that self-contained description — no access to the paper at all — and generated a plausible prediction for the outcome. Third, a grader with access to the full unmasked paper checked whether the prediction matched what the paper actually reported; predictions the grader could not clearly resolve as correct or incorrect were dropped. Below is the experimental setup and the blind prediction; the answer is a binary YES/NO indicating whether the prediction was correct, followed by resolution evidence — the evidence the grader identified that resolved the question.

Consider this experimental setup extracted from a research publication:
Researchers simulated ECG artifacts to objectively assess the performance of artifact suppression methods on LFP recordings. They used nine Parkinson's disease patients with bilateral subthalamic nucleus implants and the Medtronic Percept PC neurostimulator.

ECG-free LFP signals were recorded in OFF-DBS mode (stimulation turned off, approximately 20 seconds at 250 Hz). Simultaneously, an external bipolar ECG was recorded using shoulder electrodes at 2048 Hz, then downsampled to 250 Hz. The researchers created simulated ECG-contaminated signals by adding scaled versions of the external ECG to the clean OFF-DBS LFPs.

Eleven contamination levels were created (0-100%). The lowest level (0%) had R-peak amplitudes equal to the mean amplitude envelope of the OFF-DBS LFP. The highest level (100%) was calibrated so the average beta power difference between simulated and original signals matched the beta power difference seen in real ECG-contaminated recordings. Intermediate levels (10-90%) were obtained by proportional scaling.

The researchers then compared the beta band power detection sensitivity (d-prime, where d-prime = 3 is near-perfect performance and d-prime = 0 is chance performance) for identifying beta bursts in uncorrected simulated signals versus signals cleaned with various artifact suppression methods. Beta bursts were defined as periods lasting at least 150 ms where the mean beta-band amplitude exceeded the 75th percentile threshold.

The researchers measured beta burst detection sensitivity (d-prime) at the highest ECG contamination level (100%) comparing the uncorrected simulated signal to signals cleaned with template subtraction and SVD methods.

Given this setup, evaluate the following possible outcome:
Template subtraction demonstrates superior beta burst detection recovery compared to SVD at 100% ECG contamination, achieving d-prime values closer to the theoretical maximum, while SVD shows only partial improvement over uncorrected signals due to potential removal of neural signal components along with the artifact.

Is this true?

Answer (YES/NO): NO